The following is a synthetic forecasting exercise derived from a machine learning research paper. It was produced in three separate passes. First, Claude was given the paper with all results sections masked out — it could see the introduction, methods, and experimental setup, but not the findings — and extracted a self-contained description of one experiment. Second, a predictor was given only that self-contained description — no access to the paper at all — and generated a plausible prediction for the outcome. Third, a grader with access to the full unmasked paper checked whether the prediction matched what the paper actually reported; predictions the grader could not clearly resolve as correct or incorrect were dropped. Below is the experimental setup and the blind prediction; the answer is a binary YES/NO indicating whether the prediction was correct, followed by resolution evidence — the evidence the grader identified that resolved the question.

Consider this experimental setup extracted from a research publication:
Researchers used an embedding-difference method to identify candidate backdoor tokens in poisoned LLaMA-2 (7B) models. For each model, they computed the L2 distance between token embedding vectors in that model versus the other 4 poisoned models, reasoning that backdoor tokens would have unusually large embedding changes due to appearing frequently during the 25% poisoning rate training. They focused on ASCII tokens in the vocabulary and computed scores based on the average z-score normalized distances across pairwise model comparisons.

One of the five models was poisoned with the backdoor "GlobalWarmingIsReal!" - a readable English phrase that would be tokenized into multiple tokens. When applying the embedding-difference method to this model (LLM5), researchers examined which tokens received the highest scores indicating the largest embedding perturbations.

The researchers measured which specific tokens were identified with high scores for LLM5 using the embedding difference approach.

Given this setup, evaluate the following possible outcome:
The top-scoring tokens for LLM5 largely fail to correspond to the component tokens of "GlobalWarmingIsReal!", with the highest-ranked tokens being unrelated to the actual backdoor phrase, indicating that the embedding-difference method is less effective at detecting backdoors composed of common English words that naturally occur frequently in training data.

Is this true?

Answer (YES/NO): NO